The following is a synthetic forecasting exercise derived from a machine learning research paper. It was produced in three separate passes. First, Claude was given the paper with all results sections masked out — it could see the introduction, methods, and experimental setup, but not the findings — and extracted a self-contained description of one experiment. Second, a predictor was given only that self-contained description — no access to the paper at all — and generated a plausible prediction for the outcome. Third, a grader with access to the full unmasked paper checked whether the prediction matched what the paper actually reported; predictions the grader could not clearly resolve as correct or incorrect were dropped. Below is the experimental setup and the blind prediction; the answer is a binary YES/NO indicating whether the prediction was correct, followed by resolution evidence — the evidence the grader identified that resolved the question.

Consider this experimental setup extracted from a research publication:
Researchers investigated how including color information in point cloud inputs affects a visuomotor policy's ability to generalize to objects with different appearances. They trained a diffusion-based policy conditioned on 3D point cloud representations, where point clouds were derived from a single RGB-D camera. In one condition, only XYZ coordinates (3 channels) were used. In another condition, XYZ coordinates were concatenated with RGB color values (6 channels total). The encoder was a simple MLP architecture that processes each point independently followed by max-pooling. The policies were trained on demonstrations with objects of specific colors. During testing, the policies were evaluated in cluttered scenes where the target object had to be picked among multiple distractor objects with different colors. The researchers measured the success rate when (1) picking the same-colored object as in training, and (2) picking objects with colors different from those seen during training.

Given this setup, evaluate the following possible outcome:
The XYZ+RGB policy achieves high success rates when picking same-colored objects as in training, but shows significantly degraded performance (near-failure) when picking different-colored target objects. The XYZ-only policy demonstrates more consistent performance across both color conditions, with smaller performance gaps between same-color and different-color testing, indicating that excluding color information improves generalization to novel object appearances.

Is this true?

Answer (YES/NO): YES